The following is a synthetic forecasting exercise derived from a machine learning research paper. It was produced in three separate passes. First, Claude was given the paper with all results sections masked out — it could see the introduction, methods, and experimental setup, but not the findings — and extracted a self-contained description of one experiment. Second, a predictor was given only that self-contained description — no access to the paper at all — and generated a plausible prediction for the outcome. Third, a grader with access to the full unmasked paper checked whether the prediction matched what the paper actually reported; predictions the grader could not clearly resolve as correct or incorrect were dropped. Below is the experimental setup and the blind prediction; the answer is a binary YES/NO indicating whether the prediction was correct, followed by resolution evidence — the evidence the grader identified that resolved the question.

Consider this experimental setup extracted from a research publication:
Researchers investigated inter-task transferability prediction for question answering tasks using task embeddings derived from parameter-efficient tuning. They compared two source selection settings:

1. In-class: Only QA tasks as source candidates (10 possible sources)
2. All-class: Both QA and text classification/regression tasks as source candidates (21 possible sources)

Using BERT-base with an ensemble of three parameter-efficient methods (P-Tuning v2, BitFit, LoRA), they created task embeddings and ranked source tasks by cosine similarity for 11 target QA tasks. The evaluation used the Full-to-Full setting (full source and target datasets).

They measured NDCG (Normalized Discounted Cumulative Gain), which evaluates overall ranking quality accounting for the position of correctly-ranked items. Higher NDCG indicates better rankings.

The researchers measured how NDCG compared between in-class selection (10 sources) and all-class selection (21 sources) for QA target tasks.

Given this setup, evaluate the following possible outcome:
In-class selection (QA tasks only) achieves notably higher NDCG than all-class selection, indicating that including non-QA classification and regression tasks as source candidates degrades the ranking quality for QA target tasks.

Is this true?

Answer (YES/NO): NO